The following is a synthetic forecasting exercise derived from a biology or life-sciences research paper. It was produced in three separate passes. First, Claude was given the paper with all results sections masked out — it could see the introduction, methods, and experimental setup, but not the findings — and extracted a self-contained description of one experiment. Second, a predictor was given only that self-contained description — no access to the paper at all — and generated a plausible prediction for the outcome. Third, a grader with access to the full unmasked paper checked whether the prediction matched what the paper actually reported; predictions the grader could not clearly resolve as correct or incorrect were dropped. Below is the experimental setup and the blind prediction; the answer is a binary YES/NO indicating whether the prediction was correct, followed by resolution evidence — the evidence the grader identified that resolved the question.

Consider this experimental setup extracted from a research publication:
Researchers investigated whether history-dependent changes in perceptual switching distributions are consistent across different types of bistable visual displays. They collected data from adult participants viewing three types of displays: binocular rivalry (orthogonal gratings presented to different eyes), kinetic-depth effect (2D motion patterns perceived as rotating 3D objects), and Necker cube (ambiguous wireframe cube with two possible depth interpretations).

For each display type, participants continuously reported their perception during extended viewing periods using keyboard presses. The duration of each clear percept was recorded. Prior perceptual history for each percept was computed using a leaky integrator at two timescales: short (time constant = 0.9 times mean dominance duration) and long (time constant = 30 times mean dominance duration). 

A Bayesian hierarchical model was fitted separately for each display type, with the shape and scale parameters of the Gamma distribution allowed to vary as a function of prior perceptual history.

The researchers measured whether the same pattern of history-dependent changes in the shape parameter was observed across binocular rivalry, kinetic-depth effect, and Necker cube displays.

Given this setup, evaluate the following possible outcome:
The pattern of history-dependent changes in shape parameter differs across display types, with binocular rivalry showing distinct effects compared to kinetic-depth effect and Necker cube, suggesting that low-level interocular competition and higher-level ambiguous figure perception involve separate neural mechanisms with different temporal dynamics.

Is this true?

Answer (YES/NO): NO